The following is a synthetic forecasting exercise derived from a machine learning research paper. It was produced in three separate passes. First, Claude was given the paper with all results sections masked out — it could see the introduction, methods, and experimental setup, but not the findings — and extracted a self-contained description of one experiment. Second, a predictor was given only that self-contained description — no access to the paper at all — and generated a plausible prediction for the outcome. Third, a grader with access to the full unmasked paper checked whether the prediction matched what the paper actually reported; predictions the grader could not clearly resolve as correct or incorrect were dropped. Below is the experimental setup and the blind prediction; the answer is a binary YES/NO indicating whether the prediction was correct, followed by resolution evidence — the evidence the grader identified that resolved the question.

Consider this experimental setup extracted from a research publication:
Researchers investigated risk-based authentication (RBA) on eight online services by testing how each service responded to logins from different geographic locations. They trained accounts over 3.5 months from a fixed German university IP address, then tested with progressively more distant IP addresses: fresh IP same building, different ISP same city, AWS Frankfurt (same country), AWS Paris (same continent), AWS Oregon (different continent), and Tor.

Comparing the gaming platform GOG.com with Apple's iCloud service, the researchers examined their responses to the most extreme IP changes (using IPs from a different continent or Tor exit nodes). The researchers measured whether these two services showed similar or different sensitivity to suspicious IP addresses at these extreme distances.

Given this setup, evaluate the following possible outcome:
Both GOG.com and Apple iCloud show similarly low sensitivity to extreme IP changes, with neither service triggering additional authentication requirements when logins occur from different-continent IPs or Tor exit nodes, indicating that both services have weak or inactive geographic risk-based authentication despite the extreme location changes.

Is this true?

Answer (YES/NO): NO